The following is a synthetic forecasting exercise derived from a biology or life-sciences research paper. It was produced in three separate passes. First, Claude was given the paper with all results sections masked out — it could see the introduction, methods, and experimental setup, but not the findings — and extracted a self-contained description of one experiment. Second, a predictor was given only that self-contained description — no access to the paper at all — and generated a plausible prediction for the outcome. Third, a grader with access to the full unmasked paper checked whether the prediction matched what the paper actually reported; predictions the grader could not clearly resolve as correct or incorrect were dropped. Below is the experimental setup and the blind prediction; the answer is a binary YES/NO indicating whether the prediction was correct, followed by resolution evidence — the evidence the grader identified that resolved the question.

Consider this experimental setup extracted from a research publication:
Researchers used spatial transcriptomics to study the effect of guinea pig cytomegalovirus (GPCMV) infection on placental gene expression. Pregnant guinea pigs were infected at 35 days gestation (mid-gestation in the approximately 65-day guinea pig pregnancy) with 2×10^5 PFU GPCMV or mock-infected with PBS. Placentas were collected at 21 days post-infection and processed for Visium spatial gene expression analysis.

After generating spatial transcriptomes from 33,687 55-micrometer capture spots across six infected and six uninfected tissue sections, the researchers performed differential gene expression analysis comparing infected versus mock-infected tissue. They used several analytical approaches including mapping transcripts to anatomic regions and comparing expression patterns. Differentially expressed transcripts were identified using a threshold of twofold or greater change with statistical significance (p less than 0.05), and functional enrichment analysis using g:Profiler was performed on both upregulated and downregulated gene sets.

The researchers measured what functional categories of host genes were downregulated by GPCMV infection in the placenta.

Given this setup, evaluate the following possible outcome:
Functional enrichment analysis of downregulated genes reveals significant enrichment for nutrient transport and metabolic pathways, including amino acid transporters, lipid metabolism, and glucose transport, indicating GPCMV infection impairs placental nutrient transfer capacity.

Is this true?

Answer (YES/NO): NO